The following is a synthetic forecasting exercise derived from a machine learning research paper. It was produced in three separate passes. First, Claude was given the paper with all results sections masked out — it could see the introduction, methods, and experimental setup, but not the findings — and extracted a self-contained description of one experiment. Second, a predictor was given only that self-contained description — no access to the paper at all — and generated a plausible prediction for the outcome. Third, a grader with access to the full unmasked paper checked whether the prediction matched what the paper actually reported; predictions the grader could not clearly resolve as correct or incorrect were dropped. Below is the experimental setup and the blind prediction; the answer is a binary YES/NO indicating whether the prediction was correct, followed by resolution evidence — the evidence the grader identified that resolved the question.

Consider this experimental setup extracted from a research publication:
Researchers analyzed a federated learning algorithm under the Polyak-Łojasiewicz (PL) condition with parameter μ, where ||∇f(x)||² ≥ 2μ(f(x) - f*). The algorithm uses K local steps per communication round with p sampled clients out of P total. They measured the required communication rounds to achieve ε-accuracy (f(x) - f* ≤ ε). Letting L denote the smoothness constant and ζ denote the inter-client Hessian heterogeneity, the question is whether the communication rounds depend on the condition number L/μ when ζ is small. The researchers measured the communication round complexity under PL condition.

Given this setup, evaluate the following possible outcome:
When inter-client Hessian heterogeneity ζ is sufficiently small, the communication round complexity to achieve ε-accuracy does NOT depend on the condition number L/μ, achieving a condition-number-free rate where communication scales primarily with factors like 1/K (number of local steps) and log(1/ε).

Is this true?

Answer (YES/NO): NO